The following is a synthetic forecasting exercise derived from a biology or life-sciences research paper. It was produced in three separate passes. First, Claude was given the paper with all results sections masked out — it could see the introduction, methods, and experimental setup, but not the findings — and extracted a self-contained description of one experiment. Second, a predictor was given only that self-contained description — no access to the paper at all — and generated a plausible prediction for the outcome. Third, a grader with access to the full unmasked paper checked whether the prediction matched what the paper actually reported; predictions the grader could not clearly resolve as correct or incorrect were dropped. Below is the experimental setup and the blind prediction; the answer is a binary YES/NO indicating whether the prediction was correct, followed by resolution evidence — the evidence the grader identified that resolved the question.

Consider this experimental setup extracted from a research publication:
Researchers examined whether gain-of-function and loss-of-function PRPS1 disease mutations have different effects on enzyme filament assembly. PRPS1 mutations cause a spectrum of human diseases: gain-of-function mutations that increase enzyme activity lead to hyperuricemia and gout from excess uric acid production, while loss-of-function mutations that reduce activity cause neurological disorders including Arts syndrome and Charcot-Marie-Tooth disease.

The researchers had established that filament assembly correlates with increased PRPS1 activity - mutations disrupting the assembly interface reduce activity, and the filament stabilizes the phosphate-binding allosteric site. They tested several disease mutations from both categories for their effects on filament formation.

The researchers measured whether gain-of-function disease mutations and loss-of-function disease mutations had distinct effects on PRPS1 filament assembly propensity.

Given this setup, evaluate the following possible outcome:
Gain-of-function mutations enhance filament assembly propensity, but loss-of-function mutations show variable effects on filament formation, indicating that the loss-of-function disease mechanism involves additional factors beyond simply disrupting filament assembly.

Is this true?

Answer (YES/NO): NO